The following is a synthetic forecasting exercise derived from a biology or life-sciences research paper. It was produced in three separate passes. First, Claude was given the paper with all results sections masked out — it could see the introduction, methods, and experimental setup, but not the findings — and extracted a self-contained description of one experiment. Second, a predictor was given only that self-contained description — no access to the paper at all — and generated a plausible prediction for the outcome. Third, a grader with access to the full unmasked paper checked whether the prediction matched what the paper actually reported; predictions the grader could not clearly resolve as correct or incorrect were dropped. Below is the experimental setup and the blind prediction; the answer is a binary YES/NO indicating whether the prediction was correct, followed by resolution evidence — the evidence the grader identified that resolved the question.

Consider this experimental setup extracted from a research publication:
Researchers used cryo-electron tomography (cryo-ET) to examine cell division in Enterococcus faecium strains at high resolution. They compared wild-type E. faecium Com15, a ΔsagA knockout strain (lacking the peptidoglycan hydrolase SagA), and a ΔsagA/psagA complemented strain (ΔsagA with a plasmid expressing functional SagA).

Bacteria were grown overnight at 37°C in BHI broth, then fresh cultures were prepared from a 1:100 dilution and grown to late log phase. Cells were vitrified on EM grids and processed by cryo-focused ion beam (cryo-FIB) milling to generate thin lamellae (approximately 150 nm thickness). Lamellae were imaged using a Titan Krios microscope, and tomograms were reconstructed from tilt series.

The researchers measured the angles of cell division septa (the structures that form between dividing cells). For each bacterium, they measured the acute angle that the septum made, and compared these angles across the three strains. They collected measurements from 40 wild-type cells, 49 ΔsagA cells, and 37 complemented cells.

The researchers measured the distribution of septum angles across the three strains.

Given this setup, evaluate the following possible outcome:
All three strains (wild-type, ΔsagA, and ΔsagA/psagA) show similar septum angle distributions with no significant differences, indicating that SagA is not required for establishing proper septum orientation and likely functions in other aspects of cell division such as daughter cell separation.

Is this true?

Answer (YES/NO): NO